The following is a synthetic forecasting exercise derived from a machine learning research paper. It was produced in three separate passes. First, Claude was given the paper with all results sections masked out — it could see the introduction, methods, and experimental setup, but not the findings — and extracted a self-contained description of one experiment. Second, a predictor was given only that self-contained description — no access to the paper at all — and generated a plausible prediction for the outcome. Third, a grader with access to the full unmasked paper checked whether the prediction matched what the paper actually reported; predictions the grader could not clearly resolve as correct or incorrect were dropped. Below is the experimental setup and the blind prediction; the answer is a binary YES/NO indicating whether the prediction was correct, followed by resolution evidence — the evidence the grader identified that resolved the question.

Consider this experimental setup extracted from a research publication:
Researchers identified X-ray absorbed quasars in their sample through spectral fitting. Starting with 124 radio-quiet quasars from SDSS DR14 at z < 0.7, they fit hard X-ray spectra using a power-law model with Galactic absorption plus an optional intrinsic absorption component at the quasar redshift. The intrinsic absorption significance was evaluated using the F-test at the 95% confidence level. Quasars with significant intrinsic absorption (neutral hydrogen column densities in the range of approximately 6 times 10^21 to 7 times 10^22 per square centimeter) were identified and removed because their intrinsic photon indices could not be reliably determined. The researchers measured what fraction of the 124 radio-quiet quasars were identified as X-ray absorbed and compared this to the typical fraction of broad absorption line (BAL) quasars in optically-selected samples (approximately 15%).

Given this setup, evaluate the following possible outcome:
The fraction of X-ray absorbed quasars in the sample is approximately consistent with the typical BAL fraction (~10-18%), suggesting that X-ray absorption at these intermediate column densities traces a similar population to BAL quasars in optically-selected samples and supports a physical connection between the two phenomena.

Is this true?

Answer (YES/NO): NO